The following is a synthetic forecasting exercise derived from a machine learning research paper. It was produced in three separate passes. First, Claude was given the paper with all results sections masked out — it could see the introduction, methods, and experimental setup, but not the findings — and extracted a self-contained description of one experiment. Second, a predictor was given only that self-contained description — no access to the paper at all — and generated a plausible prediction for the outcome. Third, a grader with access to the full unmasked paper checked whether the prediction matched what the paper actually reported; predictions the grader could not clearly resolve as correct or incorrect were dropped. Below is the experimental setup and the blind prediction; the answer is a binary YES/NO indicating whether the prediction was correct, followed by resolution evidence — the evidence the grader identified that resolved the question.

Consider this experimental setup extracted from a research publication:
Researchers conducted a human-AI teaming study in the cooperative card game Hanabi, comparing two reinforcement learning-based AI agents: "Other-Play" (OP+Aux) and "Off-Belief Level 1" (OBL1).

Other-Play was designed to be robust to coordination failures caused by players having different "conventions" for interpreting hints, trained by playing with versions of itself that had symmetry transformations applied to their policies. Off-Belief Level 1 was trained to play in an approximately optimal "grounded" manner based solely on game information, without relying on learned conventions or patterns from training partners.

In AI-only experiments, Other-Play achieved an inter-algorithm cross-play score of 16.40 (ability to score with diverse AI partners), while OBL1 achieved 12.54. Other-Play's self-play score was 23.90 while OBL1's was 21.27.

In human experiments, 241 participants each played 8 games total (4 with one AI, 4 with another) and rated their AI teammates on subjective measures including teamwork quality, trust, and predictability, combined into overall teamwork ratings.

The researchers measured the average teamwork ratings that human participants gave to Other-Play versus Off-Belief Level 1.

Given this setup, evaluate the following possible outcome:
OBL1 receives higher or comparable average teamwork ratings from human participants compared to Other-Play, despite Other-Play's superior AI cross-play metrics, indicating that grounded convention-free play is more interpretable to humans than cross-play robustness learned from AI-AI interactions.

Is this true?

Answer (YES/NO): YES